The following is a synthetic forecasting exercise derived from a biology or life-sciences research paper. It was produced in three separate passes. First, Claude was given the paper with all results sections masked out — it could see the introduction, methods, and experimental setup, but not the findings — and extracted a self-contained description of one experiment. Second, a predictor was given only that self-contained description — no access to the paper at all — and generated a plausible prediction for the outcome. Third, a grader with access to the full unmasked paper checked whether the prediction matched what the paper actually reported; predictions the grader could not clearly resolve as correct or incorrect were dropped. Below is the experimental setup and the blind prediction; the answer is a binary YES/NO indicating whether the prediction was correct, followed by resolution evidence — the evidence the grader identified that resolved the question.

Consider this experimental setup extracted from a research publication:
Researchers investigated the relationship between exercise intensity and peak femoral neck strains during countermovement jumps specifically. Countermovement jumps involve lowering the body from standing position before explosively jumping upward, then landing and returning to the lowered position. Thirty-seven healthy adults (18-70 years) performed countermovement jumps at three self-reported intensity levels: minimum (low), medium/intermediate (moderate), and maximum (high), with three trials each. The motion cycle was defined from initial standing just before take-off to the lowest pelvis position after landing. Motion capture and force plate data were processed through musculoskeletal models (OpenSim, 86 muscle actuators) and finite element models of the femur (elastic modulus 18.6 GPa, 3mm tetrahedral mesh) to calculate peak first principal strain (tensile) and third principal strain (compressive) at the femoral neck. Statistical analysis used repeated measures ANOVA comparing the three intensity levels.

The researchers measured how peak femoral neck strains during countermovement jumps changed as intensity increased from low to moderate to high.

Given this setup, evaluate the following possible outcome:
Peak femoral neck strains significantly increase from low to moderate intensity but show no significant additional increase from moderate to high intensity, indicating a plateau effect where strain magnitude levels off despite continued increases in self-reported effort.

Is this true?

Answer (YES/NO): NO